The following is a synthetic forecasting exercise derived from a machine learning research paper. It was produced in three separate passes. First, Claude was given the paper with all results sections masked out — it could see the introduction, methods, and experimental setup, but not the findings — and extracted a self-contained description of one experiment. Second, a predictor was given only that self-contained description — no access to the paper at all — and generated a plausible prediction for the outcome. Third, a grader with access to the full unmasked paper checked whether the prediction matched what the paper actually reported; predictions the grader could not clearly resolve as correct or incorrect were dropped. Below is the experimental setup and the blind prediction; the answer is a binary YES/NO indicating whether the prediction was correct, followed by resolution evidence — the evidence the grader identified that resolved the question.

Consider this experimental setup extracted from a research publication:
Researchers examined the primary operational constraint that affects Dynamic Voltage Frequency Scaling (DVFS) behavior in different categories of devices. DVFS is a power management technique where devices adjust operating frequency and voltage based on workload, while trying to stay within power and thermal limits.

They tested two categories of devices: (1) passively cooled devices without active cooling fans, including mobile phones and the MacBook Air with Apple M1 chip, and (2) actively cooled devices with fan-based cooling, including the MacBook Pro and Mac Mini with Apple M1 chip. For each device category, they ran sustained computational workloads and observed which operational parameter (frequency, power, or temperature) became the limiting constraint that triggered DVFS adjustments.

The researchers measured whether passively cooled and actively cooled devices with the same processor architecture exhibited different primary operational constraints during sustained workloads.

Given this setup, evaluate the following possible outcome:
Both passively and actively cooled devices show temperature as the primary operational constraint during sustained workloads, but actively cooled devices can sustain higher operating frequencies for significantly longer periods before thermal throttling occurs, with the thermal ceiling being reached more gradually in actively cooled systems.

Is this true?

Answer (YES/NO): NO